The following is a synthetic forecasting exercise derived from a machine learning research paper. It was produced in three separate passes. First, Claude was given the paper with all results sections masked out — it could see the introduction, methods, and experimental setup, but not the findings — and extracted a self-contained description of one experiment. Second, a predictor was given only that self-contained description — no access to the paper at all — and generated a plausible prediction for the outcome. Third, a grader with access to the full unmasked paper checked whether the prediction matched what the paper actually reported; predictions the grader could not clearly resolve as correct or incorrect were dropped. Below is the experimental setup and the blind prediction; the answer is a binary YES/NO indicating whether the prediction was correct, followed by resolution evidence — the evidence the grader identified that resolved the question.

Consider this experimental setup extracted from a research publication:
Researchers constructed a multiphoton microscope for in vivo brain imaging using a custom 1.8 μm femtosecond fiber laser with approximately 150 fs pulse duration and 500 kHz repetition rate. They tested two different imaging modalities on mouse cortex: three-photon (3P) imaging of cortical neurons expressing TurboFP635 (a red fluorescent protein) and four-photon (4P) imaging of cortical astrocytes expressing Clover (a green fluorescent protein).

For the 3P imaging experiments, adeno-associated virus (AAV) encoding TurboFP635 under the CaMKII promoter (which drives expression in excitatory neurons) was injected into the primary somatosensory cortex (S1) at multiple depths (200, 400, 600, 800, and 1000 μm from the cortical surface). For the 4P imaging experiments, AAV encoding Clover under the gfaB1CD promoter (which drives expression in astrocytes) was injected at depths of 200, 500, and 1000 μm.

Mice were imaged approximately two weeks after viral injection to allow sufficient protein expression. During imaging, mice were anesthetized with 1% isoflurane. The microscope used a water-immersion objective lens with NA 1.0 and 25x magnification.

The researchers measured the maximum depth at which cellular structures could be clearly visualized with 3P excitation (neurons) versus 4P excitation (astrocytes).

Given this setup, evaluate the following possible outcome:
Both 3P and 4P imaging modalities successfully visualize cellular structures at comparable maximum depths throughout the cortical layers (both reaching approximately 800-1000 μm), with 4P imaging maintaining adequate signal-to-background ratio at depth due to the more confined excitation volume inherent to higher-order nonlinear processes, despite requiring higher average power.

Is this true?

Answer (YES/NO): NO